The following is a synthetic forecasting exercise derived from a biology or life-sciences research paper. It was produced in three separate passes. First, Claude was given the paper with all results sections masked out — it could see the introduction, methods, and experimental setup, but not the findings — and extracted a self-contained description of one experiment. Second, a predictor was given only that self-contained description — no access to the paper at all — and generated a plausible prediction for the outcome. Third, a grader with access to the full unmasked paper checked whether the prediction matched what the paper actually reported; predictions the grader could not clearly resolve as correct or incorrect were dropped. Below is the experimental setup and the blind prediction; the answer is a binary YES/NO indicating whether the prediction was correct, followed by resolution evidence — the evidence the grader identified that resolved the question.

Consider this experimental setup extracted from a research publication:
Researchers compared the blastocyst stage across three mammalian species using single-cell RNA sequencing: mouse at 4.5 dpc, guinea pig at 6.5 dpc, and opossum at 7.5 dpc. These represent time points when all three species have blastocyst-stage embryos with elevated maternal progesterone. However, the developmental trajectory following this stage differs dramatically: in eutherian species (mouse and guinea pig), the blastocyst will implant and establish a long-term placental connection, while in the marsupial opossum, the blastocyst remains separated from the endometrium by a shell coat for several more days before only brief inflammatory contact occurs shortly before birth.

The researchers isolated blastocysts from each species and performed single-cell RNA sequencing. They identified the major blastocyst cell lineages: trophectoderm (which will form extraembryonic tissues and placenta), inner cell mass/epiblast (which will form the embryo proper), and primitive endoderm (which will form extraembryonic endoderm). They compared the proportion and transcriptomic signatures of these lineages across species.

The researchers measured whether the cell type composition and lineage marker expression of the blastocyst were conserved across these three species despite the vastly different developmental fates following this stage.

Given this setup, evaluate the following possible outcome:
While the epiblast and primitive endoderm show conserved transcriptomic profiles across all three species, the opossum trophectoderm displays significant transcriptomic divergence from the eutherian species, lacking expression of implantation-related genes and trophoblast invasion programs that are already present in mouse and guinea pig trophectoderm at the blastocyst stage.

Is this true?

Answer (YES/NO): NO